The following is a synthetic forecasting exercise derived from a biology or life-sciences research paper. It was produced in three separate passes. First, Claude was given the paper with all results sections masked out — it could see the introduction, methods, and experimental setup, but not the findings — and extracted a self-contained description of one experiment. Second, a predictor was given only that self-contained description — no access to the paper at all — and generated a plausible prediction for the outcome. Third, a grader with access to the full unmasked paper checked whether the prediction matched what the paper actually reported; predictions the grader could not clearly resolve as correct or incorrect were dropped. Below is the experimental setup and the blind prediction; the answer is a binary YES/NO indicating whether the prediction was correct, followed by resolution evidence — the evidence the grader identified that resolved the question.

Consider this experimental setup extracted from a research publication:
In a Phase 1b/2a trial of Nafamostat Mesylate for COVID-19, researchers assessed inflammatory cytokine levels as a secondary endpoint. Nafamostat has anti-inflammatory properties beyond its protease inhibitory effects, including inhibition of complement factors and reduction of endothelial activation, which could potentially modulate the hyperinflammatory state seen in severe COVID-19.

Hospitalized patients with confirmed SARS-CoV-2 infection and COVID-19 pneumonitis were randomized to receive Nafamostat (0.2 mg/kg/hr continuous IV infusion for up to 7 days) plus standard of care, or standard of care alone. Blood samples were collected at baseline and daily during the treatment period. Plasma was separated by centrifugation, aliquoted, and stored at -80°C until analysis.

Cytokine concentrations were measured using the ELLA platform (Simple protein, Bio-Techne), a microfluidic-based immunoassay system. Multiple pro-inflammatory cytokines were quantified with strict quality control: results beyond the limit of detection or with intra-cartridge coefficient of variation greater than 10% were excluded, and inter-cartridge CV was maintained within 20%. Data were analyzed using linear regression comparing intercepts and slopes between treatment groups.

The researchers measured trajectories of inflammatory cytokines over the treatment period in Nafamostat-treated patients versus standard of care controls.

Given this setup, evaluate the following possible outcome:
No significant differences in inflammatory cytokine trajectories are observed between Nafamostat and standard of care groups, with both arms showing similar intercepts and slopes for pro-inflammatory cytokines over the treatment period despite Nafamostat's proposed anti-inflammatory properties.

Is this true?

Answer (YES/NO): YES